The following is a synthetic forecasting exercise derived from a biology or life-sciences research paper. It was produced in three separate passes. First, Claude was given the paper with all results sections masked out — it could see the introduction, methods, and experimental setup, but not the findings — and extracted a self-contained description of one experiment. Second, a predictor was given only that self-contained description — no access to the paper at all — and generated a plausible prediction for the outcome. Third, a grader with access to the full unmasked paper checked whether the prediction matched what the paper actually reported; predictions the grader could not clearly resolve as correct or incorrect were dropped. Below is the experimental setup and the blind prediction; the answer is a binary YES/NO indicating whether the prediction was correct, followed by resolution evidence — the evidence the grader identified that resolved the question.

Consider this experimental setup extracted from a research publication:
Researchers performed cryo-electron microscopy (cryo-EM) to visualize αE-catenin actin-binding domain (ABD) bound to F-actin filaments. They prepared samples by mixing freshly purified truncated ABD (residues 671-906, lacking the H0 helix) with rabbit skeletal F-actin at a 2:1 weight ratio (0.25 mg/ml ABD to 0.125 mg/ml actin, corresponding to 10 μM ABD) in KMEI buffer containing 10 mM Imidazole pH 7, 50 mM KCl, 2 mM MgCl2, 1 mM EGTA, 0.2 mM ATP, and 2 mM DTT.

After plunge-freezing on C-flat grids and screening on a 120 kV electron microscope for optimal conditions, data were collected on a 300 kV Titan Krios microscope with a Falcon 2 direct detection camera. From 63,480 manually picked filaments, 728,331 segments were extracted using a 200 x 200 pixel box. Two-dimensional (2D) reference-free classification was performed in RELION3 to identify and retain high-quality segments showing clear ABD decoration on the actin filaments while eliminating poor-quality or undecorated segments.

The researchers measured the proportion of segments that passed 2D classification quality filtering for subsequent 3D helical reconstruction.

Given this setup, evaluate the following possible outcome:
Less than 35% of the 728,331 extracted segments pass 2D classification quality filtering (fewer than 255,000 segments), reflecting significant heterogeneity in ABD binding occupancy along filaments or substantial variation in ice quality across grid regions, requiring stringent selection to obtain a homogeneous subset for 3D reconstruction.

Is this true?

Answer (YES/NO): NO